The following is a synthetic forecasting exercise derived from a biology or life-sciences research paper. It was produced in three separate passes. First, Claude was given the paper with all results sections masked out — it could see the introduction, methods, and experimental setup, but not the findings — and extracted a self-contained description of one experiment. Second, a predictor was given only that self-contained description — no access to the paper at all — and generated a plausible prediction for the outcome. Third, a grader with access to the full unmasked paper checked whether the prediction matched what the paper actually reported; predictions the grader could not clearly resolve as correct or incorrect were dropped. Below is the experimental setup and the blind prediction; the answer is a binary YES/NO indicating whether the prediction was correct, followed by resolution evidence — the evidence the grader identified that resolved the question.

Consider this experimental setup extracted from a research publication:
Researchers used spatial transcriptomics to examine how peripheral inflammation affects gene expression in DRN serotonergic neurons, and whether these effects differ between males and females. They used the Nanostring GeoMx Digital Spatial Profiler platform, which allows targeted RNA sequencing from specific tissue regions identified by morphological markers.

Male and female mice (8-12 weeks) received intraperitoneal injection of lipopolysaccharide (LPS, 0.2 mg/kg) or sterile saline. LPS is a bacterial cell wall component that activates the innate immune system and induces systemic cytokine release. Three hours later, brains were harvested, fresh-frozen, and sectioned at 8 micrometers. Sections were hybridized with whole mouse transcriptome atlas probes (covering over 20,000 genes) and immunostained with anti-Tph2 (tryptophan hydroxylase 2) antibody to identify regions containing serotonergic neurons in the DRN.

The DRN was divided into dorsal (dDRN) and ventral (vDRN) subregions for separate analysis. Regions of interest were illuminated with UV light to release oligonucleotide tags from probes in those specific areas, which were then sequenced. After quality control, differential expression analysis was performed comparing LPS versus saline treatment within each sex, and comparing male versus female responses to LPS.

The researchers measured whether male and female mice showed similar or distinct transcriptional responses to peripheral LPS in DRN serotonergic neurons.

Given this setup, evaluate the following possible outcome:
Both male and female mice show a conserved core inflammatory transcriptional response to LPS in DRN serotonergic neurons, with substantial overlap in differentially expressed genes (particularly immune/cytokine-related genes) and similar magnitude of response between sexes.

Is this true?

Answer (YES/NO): NO